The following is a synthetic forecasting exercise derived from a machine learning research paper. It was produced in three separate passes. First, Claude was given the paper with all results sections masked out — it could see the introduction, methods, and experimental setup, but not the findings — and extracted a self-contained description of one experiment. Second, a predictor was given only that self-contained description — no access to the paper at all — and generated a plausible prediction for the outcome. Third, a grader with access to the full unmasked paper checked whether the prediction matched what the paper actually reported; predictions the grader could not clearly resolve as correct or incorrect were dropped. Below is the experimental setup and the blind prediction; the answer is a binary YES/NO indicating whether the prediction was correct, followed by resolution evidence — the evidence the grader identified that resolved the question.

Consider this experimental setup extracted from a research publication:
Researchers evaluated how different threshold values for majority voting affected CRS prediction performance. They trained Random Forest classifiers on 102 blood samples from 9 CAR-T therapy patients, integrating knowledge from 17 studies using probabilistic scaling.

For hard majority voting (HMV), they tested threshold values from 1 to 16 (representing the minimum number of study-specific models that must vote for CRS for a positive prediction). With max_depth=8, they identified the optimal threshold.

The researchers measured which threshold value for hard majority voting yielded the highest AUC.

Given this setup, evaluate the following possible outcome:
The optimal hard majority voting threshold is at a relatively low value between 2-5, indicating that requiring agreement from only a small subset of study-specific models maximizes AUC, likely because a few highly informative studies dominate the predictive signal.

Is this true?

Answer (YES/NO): YES